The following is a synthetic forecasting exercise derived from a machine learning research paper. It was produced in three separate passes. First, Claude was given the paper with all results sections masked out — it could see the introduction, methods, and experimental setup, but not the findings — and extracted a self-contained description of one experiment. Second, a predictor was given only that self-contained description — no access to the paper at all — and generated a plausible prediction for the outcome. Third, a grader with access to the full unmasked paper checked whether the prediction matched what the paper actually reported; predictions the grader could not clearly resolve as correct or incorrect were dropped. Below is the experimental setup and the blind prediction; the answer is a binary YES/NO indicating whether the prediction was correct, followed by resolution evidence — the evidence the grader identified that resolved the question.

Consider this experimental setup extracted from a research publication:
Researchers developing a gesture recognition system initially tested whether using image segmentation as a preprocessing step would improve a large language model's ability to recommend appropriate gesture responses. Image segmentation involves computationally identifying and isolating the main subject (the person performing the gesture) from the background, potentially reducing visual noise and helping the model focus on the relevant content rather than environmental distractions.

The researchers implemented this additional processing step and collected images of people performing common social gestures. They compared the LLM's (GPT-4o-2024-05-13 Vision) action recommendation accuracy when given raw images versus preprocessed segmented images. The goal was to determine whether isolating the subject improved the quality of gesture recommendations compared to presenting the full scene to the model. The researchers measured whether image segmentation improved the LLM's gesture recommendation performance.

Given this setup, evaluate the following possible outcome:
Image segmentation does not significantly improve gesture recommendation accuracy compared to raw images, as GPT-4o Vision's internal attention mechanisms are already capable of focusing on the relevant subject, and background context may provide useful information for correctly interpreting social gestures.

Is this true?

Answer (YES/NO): YES